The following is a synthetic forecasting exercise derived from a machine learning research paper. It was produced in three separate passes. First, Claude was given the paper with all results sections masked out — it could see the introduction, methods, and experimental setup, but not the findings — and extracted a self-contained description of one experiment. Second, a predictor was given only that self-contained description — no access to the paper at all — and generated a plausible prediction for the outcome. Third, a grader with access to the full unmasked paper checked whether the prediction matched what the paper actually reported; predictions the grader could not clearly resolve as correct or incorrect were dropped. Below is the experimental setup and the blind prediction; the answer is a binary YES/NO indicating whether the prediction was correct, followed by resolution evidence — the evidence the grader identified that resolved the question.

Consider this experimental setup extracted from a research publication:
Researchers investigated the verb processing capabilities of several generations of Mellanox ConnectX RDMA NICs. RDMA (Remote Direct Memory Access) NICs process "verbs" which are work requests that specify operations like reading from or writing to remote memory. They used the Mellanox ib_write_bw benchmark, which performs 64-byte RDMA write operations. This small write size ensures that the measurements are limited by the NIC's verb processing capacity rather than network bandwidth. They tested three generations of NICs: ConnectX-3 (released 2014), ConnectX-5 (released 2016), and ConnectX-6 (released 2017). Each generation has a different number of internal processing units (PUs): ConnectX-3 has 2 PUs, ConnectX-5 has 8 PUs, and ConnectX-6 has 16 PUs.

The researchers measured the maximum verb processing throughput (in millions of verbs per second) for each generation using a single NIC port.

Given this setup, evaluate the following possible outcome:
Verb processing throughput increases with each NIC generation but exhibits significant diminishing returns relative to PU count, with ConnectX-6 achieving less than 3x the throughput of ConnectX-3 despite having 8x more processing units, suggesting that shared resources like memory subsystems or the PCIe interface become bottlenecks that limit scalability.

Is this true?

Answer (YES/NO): NO